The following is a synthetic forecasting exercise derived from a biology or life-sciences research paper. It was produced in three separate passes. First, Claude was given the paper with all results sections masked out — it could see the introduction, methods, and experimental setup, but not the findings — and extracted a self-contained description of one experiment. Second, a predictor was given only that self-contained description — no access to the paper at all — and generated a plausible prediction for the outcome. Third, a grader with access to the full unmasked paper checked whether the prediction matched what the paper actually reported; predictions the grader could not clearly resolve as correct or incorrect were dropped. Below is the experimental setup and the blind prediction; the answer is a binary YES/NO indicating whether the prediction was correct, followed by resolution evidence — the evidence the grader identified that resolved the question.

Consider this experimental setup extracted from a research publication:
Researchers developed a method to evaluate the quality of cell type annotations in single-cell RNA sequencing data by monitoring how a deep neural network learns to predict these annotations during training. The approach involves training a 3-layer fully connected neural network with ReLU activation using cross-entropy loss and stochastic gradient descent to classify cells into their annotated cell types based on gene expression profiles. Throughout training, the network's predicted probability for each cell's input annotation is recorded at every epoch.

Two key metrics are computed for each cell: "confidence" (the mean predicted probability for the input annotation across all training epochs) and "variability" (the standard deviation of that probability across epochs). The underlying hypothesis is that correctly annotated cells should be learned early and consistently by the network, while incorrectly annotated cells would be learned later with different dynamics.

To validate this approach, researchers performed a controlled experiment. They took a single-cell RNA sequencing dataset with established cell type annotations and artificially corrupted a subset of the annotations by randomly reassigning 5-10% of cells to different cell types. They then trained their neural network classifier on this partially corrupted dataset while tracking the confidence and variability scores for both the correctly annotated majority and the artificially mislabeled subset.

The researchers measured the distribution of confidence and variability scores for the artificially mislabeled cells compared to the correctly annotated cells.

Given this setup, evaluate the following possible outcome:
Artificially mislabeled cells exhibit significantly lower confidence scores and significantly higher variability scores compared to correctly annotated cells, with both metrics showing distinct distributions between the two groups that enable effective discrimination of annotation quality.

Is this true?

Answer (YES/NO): NO